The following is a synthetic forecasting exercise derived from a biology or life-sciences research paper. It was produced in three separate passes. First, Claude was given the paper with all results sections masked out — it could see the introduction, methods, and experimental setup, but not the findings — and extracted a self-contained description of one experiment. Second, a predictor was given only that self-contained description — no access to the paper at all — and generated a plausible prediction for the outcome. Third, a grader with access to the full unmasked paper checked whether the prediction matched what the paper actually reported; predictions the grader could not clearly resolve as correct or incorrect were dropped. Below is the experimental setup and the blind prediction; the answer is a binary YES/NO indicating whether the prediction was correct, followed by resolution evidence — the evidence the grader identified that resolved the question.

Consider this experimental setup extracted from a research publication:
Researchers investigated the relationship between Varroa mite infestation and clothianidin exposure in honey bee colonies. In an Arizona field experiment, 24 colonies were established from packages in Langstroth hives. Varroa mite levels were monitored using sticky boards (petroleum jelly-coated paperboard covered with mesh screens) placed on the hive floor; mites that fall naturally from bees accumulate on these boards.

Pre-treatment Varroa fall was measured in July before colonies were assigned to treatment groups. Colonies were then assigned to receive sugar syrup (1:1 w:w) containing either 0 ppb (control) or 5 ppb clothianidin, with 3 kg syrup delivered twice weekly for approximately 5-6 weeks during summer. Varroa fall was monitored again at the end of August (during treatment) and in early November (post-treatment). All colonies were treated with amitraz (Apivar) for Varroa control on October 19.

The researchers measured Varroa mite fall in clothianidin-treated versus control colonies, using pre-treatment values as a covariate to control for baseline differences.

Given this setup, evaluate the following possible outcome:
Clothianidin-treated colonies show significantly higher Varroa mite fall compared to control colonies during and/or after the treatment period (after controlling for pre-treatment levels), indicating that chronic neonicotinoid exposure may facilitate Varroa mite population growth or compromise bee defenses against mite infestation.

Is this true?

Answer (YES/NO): NO